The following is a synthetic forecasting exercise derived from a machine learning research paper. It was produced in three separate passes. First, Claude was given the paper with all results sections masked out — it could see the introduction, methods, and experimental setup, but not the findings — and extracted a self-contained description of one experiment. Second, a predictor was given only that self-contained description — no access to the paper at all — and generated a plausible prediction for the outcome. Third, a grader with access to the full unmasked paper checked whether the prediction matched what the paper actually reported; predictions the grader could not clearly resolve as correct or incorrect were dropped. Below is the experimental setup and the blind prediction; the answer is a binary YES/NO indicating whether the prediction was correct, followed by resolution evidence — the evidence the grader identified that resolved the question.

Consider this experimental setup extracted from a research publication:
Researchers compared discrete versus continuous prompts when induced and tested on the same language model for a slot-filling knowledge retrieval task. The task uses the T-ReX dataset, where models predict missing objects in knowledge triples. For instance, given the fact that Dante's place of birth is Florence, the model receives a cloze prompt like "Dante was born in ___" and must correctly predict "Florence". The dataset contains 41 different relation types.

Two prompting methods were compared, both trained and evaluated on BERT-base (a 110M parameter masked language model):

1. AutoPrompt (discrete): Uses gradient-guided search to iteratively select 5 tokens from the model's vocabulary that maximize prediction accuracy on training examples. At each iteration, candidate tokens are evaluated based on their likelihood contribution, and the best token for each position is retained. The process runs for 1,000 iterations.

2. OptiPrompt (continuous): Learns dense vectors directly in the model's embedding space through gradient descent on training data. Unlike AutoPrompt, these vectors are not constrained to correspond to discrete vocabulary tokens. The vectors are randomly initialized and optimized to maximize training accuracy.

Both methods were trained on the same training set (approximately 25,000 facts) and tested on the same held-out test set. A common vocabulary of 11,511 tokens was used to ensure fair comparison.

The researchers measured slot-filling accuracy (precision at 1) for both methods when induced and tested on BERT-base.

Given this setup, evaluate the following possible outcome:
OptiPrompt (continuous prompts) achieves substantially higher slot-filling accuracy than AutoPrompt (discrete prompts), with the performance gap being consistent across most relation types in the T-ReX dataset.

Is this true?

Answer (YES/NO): NO